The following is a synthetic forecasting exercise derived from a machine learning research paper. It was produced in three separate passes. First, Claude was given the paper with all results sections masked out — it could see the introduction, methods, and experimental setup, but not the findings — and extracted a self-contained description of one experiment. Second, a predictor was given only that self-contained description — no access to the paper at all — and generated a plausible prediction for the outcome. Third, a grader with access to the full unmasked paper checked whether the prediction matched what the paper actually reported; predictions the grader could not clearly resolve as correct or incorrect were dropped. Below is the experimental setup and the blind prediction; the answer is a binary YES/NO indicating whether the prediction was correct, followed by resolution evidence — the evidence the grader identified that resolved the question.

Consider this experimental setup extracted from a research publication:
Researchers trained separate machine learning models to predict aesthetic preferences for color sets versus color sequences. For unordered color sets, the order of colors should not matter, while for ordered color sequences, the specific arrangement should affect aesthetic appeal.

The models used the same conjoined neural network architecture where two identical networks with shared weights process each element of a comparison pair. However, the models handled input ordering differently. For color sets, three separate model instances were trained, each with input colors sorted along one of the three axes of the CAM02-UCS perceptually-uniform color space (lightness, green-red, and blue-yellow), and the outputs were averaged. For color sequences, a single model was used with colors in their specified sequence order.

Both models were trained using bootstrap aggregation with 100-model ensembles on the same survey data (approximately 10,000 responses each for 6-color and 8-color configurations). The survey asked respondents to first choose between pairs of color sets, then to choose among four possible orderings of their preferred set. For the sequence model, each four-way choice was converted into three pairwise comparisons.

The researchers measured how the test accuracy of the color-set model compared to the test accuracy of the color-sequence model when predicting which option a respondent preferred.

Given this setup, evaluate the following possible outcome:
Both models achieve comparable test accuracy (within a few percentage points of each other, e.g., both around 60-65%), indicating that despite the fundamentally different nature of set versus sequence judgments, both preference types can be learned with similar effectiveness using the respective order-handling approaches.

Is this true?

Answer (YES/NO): NO